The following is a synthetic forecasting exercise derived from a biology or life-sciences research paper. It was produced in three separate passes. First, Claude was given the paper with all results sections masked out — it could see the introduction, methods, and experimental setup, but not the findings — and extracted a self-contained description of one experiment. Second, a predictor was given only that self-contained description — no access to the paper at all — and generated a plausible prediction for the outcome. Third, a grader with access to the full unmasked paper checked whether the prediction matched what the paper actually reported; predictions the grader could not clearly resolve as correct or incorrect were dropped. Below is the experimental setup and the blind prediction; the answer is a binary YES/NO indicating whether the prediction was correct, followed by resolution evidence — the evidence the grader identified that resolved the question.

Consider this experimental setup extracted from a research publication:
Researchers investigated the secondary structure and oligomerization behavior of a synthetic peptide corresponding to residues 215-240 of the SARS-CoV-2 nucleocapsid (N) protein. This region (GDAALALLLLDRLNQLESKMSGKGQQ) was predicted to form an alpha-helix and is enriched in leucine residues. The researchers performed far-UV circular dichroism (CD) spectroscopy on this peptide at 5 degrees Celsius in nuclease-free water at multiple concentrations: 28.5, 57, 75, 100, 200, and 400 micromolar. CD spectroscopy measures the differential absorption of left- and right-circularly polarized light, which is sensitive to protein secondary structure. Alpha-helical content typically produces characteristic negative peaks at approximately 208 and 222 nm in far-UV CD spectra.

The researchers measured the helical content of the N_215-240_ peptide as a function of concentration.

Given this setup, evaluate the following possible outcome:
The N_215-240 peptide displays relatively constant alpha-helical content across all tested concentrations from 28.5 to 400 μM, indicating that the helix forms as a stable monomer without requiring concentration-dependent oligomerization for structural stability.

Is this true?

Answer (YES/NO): NO